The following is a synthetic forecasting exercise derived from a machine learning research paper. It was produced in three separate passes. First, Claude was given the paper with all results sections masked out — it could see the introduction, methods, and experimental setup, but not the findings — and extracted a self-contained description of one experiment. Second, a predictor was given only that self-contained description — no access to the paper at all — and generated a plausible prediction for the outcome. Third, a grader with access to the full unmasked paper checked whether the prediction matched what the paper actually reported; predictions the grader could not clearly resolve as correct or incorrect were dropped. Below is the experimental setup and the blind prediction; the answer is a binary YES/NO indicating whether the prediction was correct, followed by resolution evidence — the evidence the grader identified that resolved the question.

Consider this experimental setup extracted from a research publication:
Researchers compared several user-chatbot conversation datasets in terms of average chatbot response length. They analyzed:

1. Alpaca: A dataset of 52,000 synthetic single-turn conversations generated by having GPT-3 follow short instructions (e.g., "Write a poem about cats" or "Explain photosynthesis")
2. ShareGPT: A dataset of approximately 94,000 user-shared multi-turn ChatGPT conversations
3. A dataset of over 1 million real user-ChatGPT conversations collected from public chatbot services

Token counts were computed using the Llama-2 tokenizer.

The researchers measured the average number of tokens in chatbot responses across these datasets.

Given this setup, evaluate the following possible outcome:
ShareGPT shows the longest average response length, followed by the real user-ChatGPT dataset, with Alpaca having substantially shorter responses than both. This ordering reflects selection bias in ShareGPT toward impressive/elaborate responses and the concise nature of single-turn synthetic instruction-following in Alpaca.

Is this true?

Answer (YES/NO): NO